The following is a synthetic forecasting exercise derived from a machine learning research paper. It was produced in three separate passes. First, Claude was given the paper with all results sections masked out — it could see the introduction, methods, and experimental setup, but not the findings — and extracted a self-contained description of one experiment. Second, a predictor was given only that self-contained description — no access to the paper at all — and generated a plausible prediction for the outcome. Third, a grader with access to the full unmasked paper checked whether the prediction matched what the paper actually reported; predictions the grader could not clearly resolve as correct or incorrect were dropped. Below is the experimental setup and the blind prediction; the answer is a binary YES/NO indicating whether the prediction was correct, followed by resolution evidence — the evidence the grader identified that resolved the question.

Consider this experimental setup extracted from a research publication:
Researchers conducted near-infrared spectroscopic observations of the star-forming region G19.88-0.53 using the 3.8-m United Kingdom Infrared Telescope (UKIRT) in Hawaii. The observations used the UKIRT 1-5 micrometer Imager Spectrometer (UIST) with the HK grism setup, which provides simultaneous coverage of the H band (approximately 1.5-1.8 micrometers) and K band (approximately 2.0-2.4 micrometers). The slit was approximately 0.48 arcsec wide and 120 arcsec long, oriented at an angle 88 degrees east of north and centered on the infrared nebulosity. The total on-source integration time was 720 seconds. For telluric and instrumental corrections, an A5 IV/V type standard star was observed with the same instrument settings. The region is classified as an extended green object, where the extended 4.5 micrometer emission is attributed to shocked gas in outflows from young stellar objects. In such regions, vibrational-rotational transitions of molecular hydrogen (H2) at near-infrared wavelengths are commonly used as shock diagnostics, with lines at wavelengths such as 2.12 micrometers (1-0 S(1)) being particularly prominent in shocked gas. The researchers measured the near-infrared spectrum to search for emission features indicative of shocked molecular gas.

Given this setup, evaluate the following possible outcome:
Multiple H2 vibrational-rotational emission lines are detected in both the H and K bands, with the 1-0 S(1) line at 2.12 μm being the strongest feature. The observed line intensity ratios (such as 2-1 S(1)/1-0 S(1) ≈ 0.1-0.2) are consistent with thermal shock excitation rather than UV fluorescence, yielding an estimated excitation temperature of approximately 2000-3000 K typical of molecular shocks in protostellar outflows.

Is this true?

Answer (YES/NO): NO